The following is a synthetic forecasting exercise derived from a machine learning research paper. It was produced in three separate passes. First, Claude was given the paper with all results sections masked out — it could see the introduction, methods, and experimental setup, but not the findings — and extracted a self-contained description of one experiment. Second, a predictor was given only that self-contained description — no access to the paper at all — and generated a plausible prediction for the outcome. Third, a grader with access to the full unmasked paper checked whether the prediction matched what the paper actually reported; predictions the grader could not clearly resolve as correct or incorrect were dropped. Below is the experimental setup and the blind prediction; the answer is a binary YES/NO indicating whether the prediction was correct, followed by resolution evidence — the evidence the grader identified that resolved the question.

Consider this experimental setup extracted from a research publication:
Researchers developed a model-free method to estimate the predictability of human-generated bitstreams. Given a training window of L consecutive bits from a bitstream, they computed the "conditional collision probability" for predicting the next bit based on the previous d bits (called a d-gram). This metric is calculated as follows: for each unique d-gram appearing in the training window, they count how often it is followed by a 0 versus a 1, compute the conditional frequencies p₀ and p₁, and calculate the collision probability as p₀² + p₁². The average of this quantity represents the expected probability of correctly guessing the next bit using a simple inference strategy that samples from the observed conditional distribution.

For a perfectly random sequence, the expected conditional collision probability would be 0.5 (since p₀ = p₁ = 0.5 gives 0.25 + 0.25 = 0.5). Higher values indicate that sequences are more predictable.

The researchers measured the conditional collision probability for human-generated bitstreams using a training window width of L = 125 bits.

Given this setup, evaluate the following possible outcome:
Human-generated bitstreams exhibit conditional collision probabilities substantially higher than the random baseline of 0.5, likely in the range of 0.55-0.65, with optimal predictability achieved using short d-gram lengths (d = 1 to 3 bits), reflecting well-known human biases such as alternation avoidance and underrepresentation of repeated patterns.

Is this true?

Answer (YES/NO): YES